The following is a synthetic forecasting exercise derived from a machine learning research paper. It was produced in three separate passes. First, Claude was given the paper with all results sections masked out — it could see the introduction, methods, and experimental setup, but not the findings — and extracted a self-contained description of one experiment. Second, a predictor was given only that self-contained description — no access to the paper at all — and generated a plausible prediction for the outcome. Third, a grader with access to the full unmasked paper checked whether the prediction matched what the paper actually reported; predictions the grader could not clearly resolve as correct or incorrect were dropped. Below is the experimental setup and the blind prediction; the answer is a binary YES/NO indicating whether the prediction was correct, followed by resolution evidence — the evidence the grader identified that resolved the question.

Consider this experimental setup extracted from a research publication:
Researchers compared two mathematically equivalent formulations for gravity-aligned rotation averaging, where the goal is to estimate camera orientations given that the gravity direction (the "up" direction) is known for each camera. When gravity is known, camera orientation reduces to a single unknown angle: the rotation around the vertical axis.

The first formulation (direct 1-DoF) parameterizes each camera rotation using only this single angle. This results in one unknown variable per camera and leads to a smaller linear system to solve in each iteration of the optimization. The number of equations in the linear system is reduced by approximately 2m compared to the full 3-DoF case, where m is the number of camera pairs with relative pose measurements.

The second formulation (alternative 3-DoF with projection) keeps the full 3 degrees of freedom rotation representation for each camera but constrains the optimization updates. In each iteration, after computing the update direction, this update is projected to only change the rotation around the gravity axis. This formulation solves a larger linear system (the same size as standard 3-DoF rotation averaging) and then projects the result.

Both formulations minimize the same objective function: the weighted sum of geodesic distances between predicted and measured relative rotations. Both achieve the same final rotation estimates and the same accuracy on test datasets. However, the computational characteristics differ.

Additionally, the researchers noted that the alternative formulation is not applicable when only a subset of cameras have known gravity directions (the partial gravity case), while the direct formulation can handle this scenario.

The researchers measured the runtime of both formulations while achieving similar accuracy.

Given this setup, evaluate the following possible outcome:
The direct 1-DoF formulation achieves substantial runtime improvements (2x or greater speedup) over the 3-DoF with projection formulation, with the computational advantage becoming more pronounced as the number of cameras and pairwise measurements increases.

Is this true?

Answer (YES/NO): NO